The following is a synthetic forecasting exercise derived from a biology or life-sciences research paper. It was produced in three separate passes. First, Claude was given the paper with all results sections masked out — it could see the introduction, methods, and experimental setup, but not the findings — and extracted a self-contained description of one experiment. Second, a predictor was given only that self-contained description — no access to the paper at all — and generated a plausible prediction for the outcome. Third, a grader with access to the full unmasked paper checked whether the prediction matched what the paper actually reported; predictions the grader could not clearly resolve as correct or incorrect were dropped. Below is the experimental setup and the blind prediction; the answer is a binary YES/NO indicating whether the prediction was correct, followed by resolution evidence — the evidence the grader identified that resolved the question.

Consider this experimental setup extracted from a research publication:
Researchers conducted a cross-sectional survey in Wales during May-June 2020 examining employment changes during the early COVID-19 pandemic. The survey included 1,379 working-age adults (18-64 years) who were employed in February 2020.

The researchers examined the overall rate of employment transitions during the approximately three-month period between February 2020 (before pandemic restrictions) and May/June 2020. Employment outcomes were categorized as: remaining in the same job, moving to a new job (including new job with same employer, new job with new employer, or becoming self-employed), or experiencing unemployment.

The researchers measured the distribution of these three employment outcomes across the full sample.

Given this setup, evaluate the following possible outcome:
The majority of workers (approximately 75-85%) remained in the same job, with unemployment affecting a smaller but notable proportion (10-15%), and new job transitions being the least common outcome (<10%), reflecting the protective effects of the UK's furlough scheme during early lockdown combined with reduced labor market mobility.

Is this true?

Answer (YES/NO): NO